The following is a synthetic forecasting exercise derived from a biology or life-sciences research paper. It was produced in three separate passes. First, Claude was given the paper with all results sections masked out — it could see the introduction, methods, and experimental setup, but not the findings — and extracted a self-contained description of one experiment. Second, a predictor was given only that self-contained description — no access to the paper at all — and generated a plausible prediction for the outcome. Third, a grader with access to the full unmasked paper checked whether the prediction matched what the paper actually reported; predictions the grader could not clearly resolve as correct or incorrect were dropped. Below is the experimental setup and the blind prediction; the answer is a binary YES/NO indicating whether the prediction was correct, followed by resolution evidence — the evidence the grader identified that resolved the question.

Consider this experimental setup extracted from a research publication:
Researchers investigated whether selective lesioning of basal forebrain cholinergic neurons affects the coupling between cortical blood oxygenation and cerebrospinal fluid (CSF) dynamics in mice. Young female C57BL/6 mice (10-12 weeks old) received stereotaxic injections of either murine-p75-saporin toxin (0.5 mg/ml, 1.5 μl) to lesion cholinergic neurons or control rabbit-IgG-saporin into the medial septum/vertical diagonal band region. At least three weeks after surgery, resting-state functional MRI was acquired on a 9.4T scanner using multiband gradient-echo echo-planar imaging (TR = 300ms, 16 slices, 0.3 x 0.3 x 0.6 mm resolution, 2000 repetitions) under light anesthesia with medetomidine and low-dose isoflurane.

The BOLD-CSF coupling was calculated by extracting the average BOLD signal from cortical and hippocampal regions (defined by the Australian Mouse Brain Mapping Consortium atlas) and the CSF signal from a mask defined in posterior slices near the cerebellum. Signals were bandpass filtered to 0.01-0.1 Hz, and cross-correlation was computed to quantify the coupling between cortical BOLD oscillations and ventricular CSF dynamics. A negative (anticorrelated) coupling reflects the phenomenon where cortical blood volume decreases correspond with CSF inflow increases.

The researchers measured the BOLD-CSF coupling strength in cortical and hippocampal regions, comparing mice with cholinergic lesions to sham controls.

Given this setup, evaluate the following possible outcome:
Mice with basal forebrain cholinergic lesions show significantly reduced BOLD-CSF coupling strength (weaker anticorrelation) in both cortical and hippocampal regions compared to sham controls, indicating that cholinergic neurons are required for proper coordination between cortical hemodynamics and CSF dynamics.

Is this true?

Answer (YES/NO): NO